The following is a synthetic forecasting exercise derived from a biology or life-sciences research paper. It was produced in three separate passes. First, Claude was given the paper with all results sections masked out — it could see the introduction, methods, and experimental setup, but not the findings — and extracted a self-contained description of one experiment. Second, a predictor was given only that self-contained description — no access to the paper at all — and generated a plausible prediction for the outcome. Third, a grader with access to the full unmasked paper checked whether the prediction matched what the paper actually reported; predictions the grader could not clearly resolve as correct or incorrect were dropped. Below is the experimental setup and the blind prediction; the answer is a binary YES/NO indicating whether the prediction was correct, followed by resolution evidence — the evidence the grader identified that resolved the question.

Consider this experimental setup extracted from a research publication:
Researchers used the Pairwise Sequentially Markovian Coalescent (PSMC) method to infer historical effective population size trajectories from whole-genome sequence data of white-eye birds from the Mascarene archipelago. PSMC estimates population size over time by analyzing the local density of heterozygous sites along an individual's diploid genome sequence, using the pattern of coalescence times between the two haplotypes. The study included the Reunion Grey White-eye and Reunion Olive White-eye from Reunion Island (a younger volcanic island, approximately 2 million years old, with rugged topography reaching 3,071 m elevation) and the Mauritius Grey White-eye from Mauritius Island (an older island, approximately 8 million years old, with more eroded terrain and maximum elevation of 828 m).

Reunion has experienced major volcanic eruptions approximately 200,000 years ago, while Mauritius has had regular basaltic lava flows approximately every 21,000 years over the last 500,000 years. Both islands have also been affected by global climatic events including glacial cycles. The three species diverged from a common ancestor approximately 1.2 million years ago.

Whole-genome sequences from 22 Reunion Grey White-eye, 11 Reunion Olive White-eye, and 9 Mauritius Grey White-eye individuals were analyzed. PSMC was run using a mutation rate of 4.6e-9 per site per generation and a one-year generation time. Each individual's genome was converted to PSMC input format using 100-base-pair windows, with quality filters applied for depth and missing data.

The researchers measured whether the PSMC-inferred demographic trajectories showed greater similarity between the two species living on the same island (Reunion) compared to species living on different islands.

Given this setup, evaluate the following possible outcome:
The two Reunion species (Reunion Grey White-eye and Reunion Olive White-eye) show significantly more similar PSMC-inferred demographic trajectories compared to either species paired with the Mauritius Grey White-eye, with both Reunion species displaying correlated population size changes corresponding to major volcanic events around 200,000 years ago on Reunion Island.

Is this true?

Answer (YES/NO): NO